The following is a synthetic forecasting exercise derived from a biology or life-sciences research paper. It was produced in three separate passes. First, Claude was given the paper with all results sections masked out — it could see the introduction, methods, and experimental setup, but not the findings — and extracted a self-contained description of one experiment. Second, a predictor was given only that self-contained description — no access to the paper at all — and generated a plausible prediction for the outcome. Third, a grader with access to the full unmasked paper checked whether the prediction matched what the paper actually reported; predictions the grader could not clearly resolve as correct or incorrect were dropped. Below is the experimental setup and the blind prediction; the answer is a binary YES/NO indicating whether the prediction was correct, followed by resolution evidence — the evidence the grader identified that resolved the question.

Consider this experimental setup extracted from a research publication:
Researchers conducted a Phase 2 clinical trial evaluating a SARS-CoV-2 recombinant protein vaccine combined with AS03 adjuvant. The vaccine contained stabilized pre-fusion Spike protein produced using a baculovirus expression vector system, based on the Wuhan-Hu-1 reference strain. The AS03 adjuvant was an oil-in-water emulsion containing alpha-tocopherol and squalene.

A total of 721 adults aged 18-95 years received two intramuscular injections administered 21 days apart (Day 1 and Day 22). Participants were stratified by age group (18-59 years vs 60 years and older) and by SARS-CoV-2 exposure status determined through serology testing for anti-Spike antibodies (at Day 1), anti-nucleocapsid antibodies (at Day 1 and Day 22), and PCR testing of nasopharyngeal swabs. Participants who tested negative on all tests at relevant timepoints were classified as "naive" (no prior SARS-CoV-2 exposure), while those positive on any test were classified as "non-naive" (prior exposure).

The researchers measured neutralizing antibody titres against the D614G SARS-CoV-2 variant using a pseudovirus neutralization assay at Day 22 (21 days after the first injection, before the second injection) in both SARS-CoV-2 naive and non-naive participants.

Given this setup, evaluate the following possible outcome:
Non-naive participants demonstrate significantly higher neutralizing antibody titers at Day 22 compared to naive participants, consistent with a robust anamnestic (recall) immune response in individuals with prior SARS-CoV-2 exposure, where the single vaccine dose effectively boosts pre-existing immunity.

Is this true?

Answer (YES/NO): YES